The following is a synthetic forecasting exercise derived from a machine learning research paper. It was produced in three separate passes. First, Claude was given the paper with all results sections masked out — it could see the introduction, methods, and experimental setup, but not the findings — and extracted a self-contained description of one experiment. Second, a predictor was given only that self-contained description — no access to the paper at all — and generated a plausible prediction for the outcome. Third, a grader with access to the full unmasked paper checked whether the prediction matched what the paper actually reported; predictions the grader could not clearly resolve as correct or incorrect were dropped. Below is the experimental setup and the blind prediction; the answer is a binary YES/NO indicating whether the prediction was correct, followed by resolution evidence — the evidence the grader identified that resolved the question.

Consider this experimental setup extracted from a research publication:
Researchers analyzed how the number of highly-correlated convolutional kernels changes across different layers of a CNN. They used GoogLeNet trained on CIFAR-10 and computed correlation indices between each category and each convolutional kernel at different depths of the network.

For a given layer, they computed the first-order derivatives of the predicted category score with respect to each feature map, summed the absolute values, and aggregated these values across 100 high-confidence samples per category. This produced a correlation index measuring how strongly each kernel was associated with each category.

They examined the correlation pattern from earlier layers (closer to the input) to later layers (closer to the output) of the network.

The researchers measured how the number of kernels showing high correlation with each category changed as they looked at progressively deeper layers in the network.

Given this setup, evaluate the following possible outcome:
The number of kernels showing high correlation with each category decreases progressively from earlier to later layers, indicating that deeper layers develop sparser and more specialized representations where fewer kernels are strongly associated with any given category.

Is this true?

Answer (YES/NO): YES